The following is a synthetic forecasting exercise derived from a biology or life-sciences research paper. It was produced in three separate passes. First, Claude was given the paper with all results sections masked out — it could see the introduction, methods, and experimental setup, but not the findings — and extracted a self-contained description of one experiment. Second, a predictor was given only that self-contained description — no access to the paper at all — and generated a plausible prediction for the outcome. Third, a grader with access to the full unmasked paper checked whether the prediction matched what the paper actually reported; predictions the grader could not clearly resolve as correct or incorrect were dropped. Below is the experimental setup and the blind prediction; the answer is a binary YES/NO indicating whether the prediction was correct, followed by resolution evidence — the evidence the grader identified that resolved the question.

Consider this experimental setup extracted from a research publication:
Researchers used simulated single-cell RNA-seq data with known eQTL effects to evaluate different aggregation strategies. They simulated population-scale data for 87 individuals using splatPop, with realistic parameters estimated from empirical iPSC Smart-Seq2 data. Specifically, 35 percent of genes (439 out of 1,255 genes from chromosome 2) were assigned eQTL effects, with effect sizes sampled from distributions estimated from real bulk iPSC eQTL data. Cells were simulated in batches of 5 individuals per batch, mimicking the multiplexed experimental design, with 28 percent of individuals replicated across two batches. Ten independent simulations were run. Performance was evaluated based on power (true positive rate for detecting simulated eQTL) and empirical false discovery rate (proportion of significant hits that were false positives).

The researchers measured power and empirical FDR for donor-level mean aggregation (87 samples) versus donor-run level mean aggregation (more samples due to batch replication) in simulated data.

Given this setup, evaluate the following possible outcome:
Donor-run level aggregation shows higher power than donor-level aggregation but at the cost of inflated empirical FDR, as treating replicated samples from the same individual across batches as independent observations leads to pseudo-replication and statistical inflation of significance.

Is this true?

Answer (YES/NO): NO